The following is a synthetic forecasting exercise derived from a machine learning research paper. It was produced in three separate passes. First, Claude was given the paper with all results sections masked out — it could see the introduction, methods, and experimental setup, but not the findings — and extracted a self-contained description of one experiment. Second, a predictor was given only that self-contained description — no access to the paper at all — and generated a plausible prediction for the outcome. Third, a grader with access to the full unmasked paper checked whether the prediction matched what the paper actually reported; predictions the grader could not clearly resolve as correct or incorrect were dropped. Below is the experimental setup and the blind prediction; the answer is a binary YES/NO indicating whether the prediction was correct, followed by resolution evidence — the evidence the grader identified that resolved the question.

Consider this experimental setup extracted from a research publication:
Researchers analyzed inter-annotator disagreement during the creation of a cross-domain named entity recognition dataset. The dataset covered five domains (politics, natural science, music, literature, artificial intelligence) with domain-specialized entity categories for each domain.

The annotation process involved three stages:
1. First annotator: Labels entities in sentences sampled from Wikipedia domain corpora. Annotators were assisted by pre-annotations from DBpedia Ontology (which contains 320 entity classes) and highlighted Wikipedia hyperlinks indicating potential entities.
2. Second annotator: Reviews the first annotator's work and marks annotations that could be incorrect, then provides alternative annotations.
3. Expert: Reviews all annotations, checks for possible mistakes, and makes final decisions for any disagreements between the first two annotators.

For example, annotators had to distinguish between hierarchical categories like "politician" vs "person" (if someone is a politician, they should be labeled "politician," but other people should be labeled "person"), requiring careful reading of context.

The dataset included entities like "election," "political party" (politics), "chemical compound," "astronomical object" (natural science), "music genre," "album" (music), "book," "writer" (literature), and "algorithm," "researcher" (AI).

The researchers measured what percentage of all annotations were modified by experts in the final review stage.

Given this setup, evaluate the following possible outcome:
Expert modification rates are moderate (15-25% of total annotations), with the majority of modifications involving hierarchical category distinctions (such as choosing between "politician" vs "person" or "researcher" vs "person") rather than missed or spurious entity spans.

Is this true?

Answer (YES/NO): NO